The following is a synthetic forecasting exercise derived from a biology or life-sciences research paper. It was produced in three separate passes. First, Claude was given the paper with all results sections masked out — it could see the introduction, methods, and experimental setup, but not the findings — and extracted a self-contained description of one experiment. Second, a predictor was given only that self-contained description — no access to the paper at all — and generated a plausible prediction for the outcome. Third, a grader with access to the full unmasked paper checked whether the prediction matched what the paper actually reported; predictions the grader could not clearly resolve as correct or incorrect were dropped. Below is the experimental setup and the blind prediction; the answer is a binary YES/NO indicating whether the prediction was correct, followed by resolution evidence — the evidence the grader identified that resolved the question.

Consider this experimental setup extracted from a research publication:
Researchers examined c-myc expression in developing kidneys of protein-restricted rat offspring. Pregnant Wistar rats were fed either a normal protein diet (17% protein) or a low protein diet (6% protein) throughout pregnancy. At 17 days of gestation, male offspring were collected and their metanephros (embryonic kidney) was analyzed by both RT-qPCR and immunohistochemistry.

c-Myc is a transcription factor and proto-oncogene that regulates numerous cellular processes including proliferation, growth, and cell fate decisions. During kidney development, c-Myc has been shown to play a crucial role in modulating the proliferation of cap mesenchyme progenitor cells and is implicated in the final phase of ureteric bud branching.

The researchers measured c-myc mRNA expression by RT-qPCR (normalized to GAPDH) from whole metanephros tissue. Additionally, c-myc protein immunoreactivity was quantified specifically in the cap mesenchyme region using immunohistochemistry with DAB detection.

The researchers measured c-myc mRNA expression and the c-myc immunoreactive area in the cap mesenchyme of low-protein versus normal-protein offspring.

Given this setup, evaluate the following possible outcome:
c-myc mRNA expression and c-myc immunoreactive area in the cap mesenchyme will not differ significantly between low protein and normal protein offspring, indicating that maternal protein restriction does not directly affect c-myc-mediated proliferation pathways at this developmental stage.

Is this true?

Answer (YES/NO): NO